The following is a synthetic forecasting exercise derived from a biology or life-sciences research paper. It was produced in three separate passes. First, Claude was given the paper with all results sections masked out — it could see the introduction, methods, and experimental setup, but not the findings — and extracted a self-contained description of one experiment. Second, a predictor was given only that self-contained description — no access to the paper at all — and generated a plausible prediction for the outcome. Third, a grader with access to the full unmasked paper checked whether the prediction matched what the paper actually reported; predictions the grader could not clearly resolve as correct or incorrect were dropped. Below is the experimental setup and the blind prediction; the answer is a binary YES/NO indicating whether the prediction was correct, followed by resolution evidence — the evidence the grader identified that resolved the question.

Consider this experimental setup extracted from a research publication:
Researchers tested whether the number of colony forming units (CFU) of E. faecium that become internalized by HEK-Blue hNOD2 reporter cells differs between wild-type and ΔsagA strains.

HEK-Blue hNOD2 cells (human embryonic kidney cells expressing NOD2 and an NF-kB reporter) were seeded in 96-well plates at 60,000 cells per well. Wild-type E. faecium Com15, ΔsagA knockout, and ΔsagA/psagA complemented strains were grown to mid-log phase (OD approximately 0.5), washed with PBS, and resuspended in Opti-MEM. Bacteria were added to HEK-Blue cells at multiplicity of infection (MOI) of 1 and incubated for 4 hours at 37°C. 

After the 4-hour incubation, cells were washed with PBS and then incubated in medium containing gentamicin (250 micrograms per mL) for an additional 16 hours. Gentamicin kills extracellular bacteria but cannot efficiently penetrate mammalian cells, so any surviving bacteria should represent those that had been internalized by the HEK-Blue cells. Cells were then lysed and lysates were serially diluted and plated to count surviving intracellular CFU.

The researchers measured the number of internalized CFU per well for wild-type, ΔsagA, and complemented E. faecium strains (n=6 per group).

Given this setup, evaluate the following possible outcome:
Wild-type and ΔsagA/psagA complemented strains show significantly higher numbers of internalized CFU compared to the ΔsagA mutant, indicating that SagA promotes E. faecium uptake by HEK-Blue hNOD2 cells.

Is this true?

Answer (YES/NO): NO